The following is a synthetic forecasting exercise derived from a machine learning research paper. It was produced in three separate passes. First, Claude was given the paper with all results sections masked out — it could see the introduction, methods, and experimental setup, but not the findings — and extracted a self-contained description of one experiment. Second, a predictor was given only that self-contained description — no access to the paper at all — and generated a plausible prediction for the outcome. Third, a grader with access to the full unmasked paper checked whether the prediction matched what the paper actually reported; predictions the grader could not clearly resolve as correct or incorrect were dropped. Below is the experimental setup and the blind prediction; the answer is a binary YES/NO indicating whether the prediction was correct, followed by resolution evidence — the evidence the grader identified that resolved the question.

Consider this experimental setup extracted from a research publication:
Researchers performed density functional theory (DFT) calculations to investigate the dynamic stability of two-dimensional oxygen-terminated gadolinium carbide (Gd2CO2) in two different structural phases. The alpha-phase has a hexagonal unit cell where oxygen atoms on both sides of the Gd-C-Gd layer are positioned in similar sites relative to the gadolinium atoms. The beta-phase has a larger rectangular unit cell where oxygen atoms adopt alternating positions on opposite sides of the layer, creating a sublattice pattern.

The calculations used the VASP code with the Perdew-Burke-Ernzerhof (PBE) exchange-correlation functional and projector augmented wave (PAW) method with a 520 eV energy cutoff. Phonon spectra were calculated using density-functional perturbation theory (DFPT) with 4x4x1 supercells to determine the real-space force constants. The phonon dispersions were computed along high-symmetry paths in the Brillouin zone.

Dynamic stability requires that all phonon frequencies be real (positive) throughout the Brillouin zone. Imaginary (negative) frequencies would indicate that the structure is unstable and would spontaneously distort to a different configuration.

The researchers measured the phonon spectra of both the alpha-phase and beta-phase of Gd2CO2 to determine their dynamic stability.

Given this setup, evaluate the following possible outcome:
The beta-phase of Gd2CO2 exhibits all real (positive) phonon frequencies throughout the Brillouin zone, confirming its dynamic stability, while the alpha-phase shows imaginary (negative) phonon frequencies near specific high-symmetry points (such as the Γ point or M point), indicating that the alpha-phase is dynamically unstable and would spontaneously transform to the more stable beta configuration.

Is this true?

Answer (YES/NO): NO